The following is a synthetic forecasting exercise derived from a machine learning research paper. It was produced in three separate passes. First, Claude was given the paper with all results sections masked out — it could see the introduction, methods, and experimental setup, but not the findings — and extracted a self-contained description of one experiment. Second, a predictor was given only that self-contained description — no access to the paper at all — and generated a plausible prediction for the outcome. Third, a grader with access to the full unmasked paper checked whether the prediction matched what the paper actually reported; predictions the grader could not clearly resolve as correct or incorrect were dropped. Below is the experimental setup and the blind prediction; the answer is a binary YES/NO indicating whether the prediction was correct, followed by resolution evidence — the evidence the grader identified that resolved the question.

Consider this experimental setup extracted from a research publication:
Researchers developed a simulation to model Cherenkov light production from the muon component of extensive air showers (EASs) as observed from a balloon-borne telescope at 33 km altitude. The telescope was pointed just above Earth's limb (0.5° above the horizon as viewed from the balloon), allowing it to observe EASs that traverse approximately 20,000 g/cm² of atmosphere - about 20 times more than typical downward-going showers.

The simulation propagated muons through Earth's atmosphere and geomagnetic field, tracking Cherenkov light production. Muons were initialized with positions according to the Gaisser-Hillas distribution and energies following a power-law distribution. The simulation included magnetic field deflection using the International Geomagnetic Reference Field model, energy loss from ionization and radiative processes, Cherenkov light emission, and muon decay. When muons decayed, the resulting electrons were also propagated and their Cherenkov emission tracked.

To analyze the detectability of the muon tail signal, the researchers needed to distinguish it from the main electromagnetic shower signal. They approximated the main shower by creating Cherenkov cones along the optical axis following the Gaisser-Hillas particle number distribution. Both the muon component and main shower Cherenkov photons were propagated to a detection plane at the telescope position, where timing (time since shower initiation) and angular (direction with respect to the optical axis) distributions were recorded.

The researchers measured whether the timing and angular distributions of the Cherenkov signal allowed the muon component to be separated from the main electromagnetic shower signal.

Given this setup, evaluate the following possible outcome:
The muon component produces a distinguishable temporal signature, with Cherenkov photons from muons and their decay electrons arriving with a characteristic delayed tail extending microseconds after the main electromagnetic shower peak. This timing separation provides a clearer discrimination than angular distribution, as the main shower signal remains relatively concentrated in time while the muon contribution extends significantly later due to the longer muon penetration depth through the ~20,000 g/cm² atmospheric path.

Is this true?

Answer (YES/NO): NO